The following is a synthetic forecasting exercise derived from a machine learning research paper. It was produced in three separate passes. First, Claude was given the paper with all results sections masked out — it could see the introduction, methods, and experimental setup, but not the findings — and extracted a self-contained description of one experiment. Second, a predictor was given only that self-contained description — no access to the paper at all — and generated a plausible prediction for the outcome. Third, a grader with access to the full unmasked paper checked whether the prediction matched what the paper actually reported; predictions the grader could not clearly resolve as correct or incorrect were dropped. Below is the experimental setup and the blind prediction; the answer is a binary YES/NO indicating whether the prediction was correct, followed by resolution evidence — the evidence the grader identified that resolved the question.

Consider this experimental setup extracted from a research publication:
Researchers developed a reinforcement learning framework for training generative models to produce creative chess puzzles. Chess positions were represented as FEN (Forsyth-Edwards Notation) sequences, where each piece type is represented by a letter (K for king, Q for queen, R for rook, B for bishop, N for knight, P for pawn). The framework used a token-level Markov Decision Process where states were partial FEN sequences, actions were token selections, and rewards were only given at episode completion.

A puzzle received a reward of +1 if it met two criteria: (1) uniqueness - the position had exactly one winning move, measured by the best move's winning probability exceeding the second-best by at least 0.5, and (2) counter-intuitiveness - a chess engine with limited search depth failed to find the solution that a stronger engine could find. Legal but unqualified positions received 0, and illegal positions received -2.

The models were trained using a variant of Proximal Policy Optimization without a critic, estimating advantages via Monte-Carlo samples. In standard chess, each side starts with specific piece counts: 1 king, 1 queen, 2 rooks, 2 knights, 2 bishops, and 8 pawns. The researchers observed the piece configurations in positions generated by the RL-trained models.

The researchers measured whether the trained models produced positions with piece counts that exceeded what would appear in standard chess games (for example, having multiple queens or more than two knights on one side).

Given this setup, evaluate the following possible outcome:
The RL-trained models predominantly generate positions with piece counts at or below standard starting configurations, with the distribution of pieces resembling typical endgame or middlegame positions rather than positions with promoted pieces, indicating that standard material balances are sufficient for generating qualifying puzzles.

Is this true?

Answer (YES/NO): NO